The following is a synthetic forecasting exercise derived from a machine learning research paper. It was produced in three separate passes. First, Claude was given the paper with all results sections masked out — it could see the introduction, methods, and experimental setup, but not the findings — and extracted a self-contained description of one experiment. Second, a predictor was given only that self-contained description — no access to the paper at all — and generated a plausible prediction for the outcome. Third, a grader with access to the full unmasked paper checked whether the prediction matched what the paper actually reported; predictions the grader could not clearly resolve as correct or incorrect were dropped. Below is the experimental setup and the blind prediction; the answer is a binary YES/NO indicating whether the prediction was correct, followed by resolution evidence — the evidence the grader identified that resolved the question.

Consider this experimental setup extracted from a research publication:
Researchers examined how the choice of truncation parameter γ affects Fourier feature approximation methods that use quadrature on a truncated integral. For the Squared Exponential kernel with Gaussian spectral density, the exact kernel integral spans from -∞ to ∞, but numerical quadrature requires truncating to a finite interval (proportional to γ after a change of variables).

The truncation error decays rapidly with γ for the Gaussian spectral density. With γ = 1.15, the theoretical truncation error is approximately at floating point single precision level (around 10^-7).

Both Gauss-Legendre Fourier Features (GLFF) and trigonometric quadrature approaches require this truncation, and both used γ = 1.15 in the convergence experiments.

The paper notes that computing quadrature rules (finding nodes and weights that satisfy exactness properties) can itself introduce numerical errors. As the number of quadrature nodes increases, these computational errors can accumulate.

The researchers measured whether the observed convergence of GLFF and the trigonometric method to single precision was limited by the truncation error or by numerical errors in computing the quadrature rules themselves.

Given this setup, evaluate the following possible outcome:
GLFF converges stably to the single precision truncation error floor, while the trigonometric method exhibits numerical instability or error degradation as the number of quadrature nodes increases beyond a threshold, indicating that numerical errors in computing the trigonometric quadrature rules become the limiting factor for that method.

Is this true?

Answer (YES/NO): NO